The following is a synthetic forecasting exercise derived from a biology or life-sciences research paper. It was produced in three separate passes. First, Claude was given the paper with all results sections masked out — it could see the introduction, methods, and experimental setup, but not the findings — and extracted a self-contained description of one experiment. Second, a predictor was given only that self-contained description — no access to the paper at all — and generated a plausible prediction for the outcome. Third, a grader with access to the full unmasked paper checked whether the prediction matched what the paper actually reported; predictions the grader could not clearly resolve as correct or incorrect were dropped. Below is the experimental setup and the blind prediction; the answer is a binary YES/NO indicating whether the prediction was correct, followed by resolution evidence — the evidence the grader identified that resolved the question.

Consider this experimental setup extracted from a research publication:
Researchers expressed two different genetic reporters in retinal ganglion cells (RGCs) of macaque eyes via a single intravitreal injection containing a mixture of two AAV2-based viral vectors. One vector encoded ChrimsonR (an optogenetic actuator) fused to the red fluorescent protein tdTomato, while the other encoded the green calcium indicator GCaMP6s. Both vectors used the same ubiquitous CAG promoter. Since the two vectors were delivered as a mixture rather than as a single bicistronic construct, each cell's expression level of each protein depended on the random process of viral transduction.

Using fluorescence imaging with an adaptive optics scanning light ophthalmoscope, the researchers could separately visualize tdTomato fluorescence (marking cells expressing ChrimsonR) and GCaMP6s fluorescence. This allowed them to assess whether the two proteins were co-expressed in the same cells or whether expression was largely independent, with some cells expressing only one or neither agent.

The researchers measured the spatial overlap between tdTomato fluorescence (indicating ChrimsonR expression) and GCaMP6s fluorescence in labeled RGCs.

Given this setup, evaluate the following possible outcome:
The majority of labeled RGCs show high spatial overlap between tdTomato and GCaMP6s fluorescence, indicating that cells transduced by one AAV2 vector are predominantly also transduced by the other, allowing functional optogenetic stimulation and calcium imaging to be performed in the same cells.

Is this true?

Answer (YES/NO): YES